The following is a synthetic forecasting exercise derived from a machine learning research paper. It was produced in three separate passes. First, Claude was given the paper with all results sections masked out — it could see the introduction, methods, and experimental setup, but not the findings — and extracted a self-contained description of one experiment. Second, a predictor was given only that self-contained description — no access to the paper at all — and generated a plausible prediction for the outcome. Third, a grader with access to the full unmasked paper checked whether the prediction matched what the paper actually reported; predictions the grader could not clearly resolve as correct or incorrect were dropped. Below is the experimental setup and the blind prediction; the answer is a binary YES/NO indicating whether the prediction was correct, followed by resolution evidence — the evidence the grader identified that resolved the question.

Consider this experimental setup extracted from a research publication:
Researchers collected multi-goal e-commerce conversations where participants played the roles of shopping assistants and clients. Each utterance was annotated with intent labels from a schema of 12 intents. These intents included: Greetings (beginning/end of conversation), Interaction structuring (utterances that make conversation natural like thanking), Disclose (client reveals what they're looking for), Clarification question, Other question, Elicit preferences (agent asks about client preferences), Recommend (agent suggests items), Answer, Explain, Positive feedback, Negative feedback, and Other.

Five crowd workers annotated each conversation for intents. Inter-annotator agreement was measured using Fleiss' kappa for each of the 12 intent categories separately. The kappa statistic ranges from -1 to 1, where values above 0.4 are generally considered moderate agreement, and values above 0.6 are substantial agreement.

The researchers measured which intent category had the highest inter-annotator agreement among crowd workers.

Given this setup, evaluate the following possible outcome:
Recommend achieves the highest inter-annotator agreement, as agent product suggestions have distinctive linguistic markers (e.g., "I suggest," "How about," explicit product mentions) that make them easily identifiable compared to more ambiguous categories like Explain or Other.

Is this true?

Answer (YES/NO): NO